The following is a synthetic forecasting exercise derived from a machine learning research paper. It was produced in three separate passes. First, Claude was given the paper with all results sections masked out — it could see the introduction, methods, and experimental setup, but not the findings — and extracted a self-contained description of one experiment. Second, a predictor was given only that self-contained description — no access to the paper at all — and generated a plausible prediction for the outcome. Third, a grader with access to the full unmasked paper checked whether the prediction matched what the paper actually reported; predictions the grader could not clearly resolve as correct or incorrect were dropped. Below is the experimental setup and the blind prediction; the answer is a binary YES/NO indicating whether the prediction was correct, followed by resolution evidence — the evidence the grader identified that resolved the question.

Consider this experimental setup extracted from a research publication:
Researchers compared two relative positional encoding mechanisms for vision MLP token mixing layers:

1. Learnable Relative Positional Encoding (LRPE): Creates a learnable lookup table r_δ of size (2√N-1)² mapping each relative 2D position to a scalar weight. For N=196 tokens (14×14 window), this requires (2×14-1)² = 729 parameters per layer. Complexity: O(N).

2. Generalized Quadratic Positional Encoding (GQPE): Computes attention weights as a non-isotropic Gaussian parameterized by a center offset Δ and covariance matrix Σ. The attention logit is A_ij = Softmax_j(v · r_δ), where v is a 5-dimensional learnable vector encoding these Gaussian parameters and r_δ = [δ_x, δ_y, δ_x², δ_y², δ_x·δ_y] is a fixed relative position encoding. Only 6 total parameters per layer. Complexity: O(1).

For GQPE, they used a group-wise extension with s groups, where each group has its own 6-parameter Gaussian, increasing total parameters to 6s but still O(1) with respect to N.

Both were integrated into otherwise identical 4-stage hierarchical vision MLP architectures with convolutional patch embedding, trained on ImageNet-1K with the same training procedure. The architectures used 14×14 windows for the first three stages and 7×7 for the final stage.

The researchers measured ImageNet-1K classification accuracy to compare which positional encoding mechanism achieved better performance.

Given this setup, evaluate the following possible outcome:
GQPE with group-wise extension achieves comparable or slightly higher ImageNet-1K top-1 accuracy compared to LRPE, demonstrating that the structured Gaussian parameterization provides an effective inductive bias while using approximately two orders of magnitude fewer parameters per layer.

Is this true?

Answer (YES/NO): NO